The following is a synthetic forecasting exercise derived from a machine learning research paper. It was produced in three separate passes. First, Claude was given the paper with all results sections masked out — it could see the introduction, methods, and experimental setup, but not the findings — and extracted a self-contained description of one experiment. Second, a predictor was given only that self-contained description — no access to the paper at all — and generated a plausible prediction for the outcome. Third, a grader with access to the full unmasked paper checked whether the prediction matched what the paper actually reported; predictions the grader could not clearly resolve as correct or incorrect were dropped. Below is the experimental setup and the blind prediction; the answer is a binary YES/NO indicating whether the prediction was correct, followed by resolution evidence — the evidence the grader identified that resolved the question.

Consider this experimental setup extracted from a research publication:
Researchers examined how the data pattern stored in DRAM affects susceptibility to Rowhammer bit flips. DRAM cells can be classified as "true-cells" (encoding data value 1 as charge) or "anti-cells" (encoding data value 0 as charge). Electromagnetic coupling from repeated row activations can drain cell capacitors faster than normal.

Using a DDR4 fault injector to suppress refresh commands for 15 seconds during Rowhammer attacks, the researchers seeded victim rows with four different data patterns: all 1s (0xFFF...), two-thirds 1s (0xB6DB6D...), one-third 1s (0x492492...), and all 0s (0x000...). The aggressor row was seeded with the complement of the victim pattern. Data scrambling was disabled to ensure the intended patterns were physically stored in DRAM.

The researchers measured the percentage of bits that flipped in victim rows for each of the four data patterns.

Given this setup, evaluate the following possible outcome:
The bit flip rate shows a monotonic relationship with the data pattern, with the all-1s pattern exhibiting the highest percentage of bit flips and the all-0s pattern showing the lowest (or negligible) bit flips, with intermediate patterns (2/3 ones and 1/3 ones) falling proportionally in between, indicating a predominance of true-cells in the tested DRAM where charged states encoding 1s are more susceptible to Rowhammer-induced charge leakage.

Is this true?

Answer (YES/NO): YES